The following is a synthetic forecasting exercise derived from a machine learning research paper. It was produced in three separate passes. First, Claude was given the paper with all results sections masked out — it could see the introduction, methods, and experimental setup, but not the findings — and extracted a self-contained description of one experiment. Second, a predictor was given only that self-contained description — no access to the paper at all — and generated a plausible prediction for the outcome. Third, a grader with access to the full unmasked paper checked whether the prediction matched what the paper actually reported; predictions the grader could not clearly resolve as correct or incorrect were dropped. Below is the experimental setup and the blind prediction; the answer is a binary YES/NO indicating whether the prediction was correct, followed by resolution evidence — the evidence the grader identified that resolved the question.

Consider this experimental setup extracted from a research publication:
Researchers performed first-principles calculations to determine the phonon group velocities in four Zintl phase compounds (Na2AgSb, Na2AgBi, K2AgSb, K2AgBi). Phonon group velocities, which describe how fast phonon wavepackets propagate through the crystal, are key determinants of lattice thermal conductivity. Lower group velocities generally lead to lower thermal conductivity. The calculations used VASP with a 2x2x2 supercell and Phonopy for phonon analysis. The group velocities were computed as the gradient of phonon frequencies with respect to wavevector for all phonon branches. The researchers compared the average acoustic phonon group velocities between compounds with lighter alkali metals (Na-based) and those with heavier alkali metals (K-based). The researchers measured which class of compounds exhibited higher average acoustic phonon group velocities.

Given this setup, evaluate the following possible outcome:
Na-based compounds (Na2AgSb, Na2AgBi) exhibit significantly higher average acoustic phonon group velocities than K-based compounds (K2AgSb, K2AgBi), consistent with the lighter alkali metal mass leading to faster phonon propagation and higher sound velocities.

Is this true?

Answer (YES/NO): NO